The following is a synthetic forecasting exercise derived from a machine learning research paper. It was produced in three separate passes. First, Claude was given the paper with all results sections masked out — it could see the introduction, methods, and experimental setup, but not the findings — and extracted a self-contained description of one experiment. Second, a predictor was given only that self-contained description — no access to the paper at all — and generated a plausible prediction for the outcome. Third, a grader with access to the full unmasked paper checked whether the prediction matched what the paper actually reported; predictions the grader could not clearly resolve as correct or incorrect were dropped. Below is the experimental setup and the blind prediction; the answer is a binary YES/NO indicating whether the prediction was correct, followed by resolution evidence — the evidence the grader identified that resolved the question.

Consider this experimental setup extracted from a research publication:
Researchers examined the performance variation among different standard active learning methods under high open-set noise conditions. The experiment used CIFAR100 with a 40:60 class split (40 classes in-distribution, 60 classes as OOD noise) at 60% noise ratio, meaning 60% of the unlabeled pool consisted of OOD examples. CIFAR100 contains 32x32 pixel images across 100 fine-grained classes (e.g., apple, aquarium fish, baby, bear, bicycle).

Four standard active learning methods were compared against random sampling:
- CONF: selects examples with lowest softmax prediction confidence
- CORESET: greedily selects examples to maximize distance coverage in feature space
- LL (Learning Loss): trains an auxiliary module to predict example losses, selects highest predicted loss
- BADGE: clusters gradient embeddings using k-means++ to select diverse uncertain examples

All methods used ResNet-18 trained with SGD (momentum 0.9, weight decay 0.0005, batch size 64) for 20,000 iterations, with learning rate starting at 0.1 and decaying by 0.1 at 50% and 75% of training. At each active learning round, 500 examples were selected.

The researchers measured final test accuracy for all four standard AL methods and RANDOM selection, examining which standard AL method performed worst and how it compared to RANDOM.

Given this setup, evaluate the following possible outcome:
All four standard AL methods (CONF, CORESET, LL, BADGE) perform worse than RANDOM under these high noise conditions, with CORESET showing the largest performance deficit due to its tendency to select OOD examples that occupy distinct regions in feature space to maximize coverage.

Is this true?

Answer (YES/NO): NO